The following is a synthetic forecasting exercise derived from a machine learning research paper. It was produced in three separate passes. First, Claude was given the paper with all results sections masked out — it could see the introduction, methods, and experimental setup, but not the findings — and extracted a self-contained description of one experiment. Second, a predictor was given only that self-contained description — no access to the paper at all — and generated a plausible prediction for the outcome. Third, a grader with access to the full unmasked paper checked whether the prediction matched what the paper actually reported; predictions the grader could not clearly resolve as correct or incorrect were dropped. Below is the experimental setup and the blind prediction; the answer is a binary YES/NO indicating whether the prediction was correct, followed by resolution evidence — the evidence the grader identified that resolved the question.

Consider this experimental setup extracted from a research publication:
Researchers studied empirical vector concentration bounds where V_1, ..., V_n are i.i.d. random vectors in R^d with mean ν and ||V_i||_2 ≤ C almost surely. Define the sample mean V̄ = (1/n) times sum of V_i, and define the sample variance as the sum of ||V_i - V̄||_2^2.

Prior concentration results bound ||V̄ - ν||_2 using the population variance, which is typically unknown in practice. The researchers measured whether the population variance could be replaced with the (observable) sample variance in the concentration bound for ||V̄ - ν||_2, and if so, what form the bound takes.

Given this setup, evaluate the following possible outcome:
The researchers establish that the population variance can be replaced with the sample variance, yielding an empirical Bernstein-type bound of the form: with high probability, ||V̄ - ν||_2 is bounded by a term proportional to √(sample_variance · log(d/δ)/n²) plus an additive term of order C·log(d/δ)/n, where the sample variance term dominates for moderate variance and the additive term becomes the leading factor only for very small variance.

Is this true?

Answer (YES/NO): NO